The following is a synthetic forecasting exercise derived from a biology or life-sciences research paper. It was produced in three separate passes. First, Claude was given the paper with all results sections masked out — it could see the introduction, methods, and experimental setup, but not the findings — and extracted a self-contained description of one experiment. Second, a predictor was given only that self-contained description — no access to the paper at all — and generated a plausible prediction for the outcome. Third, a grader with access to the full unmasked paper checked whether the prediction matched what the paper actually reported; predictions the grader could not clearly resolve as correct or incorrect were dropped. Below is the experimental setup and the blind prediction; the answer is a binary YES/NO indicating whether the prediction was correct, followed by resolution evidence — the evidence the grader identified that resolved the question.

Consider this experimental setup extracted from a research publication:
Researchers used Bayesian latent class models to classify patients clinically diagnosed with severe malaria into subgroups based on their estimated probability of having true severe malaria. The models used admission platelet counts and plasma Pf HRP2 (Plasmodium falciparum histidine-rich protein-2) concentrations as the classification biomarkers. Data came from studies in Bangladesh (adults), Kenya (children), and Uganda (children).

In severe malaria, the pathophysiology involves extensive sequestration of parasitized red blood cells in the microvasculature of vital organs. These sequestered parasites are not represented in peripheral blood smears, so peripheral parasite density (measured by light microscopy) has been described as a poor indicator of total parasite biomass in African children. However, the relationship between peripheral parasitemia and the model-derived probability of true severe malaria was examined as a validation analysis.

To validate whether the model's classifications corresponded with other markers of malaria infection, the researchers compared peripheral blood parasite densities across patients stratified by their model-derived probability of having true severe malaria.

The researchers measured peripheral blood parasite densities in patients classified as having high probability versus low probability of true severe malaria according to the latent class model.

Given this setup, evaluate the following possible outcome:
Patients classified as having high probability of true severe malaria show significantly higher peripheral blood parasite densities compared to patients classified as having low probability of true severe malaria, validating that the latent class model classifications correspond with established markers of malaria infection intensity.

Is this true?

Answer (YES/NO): YES